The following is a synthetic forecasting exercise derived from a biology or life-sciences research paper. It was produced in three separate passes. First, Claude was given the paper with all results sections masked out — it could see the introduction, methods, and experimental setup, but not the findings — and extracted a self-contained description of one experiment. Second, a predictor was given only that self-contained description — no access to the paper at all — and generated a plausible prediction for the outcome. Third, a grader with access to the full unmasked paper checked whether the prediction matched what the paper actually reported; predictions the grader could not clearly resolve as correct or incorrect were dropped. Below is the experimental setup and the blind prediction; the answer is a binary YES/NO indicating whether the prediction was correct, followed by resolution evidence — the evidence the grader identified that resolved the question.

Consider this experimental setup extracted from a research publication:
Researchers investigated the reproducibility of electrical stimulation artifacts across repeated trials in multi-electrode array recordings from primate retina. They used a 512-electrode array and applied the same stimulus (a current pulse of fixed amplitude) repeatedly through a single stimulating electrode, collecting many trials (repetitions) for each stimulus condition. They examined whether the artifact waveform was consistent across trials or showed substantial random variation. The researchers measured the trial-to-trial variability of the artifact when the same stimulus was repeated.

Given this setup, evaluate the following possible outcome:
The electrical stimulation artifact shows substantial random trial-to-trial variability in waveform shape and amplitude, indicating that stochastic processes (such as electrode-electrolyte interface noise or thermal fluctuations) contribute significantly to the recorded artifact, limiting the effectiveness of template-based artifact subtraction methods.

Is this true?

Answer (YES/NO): NO